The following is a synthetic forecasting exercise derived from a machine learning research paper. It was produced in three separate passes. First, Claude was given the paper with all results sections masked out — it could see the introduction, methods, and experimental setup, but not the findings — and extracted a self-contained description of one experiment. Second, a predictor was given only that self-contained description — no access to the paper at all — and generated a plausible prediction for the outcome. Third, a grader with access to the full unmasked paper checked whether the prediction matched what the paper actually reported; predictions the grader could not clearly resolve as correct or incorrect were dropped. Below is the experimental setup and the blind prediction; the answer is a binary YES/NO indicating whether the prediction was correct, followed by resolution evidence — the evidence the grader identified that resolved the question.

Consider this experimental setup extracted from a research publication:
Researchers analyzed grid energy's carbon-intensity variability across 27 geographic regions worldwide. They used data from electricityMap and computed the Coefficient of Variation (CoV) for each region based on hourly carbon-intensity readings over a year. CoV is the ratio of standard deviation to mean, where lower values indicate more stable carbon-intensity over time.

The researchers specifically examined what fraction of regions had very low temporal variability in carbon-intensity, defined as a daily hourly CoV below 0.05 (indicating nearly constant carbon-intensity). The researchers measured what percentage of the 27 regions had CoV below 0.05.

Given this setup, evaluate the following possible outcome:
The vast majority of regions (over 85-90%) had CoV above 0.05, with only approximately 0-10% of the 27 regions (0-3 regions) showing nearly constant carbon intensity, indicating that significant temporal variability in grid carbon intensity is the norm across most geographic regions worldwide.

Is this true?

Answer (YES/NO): NO